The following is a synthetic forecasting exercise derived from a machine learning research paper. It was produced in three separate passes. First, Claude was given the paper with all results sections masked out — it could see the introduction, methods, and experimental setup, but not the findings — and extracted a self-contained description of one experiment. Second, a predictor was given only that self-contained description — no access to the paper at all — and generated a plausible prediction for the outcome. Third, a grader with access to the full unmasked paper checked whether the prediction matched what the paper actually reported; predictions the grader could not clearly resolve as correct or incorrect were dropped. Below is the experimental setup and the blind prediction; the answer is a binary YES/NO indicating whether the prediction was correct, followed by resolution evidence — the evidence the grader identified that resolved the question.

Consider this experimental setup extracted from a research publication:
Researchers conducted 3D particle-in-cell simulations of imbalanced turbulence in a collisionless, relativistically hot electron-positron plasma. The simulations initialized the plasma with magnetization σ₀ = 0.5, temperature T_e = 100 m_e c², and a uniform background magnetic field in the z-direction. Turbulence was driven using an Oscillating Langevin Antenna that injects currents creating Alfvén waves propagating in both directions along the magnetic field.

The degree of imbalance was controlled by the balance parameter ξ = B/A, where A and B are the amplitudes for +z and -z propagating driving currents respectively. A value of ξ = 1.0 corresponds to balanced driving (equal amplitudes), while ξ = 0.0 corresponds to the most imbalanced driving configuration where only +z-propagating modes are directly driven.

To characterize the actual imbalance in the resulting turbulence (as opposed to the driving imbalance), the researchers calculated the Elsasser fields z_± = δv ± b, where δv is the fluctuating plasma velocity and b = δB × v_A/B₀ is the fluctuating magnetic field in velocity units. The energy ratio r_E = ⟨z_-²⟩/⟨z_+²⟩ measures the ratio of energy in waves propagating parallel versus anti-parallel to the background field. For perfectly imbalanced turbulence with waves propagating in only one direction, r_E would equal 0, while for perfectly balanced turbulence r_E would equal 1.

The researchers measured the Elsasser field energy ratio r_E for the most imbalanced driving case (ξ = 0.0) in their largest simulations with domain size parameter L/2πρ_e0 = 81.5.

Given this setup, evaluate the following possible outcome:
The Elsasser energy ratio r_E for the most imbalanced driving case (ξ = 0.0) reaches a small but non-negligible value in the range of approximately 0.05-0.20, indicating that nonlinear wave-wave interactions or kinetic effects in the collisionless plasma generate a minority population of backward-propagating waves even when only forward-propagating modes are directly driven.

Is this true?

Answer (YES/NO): NO